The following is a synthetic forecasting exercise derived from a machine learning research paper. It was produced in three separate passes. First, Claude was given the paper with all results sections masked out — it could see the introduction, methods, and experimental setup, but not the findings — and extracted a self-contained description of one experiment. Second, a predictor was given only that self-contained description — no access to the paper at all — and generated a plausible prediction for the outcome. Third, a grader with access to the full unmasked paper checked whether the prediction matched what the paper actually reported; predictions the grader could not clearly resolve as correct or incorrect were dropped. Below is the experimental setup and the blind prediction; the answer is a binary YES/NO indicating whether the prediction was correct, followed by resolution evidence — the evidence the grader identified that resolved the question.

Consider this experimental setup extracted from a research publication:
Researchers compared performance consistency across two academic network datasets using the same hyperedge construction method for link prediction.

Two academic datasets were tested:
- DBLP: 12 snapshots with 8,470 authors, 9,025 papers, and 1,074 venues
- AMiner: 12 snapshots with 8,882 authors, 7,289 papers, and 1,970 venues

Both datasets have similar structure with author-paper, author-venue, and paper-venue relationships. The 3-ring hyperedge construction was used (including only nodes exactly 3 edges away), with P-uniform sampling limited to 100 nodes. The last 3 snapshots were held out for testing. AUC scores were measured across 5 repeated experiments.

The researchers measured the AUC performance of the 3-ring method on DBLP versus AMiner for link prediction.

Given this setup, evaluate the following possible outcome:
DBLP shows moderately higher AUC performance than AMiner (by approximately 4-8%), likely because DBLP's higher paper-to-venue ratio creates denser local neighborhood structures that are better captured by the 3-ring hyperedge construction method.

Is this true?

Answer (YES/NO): NO